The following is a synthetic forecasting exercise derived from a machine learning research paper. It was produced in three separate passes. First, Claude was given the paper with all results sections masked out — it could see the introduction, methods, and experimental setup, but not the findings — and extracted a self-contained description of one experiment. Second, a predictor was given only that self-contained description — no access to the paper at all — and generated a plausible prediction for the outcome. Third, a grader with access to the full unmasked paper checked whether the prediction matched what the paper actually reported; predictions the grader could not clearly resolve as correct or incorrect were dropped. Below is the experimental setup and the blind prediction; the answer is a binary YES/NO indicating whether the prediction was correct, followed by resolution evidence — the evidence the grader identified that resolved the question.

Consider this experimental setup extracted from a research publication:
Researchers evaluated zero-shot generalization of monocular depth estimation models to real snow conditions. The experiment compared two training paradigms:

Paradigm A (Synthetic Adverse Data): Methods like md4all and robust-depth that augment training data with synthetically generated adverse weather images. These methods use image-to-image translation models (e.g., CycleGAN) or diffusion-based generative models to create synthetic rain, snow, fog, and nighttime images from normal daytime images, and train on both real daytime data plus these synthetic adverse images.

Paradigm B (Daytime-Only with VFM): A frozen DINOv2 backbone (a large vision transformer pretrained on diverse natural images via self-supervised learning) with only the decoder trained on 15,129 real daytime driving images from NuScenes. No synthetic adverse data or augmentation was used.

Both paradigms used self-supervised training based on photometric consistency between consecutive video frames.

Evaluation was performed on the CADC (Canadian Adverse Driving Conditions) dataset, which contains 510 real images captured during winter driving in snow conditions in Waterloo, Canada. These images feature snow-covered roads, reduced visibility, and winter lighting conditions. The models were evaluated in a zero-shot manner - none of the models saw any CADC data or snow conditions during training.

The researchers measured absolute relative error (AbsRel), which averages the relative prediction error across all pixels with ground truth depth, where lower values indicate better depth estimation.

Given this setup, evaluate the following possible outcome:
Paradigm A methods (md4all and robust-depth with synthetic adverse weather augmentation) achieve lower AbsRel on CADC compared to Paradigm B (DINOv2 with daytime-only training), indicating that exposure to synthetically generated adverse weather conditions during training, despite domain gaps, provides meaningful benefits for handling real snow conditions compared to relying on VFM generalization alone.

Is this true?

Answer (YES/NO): NO